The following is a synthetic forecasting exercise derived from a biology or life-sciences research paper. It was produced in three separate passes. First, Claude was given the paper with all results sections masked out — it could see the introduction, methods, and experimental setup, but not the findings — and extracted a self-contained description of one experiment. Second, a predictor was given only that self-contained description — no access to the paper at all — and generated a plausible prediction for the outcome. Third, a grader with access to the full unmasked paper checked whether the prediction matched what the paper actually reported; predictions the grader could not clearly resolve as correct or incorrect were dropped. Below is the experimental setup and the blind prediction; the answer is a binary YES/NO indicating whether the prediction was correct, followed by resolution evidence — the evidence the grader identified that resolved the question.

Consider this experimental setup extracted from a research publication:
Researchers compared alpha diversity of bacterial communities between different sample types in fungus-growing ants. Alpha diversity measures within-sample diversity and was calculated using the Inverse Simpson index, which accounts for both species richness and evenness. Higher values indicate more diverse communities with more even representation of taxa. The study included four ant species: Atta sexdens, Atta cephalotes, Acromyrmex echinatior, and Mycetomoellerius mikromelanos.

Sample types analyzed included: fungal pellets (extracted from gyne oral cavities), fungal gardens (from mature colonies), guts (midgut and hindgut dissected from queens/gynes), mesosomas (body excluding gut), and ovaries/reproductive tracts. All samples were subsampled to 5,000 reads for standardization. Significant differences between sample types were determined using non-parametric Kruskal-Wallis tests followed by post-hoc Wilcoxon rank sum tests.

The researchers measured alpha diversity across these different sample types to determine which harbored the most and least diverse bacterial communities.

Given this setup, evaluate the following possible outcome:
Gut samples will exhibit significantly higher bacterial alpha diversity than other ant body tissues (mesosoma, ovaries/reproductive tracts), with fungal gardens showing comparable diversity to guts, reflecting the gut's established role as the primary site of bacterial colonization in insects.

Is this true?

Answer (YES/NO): NO